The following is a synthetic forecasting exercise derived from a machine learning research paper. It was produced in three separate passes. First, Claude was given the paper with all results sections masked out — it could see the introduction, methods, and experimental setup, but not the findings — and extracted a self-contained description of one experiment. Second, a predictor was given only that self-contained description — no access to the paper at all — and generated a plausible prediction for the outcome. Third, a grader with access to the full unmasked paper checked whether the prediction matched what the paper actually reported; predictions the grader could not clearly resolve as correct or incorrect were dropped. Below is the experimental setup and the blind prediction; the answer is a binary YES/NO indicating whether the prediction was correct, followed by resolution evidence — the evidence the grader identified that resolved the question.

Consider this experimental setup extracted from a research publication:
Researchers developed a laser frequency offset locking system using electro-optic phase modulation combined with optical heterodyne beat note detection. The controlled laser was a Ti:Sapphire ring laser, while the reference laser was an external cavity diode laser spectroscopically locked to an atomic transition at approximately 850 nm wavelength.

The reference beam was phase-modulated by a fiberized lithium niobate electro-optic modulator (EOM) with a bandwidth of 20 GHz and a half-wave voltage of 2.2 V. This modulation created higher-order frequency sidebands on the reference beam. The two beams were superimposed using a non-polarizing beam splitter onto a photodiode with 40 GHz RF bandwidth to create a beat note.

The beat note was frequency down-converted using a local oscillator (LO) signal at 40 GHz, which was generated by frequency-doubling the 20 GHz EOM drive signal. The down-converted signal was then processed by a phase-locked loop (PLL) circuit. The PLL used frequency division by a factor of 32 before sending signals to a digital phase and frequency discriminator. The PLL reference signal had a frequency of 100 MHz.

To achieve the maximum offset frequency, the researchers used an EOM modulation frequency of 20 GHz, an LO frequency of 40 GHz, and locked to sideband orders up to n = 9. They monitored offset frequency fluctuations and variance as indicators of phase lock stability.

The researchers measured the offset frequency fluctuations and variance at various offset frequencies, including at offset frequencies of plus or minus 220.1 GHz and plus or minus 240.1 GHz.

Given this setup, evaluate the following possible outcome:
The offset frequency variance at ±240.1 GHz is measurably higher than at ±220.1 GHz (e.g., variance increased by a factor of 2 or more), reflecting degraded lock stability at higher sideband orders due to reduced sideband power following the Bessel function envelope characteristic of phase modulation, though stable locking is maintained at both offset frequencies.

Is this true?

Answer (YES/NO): NO